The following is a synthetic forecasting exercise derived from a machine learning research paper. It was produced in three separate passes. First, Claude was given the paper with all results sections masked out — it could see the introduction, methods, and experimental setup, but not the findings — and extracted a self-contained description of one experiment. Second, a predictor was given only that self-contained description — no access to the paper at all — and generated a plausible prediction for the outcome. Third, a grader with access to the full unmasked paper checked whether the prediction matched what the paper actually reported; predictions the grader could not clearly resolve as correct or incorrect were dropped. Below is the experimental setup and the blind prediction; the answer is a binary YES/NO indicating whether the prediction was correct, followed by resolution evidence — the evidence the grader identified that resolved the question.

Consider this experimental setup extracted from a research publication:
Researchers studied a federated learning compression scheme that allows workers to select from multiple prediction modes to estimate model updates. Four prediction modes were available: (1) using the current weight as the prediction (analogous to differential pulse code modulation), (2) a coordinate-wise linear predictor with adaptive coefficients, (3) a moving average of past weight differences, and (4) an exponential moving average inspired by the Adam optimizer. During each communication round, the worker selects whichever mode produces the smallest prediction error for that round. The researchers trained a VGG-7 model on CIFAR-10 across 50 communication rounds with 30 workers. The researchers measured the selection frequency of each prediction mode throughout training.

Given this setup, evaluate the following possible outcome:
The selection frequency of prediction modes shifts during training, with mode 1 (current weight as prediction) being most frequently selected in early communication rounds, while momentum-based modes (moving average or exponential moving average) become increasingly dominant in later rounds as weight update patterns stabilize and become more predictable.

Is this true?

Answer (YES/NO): NO